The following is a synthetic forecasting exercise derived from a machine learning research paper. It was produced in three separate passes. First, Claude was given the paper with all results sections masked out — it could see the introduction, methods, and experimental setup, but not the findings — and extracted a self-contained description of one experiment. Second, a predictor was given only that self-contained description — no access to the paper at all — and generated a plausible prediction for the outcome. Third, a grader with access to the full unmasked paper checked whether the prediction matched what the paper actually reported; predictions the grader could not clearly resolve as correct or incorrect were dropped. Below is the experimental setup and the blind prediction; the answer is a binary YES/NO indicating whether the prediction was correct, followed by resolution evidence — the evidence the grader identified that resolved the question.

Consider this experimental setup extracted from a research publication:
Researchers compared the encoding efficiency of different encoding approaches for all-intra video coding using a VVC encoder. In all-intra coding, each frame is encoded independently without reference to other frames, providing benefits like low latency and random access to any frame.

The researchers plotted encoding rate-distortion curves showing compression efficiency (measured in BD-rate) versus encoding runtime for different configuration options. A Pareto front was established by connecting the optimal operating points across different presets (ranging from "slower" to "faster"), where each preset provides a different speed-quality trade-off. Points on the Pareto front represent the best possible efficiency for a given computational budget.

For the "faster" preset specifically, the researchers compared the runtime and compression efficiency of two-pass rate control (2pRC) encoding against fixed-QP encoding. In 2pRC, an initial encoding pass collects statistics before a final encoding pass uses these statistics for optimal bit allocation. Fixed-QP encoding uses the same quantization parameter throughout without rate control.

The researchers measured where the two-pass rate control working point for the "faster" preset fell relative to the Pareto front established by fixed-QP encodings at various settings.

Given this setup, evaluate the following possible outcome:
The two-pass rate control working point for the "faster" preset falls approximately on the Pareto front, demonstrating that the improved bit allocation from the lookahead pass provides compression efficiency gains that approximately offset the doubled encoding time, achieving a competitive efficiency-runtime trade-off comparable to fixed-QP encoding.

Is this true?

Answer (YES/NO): NO